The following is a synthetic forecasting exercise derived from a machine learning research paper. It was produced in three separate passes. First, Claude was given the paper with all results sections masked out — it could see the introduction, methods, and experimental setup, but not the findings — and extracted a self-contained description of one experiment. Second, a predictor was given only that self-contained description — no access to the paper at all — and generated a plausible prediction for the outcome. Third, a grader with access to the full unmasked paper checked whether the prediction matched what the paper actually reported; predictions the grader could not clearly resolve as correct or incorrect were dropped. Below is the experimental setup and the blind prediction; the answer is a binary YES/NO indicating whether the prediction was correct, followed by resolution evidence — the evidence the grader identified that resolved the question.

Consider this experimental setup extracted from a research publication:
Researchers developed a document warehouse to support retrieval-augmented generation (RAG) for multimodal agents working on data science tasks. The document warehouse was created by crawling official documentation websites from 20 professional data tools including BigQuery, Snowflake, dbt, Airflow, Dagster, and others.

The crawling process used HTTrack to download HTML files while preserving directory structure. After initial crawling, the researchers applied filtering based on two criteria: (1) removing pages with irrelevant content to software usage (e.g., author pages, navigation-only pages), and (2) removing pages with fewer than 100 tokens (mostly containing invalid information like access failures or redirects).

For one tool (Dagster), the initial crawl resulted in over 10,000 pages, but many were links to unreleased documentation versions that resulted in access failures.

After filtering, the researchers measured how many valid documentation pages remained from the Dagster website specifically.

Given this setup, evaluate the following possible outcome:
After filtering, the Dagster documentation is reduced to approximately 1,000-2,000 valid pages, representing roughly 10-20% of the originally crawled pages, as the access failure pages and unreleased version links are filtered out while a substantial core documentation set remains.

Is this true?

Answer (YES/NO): NO